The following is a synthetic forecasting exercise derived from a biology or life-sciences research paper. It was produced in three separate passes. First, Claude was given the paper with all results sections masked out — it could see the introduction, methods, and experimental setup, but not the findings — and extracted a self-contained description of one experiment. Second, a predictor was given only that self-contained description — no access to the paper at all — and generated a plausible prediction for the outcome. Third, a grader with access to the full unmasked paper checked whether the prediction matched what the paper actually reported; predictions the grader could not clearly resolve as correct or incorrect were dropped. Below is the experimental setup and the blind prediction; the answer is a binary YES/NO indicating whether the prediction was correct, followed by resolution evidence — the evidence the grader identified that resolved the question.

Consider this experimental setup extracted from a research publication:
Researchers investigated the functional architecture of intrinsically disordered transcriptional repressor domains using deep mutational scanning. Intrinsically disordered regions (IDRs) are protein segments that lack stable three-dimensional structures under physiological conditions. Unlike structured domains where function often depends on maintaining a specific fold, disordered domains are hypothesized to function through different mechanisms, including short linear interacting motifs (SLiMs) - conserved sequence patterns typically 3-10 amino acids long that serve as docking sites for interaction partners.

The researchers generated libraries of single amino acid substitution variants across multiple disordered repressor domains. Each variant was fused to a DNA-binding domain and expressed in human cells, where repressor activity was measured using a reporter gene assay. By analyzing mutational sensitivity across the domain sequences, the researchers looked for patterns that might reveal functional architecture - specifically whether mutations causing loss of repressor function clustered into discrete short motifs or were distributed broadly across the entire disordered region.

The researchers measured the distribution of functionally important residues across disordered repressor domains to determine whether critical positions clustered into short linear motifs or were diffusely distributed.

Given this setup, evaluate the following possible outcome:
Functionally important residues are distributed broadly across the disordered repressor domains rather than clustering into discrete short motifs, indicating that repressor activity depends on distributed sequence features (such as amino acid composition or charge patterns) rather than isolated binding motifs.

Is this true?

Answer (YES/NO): NO